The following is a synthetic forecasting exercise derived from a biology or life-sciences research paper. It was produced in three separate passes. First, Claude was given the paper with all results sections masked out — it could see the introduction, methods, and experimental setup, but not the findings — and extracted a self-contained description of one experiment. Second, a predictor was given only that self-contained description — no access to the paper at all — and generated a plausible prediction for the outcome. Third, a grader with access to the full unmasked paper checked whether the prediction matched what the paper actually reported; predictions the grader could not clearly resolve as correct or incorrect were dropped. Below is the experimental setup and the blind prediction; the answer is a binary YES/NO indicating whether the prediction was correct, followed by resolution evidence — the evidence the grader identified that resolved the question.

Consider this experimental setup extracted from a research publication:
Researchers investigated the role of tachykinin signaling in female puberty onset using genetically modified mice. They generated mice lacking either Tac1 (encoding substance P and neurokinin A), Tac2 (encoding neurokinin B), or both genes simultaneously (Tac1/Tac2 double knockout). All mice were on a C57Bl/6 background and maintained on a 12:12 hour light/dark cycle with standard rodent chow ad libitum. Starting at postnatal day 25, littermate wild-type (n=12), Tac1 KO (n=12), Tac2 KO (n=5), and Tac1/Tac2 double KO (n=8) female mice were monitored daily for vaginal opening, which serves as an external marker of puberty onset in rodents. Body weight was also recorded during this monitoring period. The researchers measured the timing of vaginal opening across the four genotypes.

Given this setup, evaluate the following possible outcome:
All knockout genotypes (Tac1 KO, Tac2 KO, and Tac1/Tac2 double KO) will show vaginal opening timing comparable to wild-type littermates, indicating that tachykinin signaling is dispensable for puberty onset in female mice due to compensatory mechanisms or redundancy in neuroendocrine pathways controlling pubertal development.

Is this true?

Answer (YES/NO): NO